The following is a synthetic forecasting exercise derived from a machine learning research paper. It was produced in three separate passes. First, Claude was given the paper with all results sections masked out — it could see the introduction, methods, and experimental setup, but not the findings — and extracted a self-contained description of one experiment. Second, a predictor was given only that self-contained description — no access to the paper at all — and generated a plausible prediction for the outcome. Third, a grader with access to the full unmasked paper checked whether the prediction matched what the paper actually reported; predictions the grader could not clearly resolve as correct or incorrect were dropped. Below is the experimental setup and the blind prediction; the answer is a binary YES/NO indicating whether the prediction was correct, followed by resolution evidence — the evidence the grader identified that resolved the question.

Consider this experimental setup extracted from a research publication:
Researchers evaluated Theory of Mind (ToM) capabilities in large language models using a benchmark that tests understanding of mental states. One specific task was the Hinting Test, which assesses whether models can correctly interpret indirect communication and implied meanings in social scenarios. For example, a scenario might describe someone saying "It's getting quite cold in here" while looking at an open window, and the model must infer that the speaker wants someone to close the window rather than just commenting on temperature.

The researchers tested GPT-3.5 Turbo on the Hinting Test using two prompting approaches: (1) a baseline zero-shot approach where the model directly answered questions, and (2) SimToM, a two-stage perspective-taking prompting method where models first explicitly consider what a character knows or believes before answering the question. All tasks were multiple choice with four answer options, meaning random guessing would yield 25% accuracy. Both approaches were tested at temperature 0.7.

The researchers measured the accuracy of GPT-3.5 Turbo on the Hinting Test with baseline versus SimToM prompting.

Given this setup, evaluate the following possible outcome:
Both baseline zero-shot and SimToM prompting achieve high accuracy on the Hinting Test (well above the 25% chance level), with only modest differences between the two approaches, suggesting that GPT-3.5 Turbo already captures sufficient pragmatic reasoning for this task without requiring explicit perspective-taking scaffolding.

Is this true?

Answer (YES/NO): NO